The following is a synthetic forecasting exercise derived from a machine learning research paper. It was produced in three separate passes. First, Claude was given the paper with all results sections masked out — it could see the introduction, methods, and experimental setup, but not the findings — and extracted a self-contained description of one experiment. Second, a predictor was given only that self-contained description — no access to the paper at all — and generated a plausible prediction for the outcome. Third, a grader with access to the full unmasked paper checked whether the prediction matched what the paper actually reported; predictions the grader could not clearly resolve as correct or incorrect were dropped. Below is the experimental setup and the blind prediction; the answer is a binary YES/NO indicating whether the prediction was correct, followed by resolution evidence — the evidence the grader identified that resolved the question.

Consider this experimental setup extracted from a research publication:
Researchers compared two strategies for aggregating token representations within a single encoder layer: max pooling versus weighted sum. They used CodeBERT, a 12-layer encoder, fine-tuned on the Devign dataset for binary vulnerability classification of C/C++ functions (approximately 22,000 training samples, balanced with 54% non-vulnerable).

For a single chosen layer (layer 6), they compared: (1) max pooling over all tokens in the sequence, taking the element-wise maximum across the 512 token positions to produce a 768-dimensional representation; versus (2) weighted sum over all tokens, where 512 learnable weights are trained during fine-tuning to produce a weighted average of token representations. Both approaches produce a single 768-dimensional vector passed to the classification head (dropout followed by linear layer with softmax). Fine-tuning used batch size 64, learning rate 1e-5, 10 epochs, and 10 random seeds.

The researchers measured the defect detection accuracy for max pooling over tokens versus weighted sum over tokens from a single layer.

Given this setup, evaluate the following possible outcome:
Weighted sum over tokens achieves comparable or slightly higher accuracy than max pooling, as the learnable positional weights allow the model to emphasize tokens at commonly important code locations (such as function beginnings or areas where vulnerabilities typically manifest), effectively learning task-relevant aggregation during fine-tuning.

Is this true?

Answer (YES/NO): NO